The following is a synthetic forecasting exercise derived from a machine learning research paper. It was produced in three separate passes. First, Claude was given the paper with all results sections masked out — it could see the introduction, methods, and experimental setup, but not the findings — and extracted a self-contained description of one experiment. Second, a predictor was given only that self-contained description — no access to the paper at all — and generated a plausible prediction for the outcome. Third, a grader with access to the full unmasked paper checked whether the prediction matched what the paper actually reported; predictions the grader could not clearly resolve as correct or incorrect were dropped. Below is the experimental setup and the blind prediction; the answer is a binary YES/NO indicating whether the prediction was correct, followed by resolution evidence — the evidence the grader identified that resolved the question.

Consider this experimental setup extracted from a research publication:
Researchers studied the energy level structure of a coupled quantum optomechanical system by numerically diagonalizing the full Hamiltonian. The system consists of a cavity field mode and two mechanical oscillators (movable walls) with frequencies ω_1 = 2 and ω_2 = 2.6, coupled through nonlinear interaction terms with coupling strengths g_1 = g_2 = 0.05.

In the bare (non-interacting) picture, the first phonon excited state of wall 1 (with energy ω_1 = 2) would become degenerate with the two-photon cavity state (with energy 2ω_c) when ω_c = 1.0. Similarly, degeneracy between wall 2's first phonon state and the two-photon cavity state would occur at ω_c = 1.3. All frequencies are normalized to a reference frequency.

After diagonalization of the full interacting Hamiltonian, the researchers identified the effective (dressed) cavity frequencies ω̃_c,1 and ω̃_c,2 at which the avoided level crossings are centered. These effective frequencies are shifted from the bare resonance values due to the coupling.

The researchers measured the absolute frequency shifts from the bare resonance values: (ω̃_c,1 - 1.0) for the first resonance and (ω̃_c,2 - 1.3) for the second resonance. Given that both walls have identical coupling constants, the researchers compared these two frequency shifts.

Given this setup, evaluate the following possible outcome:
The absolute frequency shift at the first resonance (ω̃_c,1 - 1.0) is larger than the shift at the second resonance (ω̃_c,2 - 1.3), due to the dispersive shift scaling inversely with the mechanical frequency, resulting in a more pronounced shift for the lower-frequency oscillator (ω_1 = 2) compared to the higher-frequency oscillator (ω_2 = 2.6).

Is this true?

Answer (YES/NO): NO